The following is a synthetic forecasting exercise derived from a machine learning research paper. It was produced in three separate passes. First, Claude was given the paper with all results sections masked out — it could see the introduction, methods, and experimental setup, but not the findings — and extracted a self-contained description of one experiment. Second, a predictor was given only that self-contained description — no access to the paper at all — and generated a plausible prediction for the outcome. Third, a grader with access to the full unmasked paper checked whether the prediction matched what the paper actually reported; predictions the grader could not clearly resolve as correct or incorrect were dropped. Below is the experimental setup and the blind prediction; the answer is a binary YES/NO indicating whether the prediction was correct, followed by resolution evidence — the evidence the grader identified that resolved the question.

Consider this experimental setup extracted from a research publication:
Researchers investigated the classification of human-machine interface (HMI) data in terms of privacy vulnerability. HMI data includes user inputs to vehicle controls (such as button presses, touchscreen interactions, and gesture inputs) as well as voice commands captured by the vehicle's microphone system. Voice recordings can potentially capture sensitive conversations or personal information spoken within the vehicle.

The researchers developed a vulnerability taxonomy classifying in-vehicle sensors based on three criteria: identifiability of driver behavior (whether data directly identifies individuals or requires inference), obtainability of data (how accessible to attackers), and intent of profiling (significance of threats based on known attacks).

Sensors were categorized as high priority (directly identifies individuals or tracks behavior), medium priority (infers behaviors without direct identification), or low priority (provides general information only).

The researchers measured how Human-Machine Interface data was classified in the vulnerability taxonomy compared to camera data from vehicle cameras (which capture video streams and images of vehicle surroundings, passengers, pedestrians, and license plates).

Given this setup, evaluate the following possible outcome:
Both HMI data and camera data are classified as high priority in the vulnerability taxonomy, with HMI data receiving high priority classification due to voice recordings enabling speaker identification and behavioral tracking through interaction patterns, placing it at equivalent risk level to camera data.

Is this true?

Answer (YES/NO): NO